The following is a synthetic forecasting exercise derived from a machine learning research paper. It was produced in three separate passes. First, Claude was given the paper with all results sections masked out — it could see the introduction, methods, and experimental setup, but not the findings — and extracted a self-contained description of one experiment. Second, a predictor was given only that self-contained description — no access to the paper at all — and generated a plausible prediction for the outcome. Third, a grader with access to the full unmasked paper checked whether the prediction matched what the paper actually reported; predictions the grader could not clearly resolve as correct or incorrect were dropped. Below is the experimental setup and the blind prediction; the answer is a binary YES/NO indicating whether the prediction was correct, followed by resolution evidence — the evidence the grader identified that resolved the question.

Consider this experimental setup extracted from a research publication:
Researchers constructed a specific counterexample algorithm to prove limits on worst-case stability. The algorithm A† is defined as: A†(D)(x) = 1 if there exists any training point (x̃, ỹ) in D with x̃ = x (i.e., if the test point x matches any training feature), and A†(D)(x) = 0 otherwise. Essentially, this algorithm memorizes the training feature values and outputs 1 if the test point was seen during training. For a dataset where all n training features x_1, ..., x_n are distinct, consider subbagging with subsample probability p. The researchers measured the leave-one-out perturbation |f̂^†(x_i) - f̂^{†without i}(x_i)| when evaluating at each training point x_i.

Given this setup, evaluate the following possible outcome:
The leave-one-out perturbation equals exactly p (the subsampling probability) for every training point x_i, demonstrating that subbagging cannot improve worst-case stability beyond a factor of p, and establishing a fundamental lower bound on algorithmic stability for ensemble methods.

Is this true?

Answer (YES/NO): YES